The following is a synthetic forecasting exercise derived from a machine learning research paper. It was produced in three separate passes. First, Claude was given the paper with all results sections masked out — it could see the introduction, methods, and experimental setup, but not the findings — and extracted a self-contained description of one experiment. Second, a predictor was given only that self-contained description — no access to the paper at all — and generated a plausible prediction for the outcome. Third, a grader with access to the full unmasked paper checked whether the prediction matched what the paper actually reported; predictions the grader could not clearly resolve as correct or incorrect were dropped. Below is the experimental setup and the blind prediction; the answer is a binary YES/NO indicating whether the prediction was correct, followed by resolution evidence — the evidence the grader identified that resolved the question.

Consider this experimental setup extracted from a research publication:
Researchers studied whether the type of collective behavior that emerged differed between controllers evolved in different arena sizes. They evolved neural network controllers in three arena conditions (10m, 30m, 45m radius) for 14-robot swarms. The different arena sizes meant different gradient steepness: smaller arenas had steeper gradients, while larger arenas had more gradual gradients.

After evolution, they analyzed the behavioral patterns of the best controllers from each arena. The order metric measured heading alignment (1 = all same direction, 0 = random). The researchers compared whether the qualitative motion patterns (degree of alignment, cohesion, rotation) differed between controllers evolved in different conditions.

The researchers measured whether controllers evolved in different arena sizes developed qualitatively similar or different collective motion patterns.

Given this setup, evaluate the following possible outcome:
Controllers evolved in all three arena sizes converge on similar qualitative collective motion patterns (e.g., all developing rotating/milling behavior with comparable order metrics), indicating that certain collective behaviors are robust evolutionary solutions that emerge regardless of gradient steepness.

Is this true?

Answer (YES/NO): NO